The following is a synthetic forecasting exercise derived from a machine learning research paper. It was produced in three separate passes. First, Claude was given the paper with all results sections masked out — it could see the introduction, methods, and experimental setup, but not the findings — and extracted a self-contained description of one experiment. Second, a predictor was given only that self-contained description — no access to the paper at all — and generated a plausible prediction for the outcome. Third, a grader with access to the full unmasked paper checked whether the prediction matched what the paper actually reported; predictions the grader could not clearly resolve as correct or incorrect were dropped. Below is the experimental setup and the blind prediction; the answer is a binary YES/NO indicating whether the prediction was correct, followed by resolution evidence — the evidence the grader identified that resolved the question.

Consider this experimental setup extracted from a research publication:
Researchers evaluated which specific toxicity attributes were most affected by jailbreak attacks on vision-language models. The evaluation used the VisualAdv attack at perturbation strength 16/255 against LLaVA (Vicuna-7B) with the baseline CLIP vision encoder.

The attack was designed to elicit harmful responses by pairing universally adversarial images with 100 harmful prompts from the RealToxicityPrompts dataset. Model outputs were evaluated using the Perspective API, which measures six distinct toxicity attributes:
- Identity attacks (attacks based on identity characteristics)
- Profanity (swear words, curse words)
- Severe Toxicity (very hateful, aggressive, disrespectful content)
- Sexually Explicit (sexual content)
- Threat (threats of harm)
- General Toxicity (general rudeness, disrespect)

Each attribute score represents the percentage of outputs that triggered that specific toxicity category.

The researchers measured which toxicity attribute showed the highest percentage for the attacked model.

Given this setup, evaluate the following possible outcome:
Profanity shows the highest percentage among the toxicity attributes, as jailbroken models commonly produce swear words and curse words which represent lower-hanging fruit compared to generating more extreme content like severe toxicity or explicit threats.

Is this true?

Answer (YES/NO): NO